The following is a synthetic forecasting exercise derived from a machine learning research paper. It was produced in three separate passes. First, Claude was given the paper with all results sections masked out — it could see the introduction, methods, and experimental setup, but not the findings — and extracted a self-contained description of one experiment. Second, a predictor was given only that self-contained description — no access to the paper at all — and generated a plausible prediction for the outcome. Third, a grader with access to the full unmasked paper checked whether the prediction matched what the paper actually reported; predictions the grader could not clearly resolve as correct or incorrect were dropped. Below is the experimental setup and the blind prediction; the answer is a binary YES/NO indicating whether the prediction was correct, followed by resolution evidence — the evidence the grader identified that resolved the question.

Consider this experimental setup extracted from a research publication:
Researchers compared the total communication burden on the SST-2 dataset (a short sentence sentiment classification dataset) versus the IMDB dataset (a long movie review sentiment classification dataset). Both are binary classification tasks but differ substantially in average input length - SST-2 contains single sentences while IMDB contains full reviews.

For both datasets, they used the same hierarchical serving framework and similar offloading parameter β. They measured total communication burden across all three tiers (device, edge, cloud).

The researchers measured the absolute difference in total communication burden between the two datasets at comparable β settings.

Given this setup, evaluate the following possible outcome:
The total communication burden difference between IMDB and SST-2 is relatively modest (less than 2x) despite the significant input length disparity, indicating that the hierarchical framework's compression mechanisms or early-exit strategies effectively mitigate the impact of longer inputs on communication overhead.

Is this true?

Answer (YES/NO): NO